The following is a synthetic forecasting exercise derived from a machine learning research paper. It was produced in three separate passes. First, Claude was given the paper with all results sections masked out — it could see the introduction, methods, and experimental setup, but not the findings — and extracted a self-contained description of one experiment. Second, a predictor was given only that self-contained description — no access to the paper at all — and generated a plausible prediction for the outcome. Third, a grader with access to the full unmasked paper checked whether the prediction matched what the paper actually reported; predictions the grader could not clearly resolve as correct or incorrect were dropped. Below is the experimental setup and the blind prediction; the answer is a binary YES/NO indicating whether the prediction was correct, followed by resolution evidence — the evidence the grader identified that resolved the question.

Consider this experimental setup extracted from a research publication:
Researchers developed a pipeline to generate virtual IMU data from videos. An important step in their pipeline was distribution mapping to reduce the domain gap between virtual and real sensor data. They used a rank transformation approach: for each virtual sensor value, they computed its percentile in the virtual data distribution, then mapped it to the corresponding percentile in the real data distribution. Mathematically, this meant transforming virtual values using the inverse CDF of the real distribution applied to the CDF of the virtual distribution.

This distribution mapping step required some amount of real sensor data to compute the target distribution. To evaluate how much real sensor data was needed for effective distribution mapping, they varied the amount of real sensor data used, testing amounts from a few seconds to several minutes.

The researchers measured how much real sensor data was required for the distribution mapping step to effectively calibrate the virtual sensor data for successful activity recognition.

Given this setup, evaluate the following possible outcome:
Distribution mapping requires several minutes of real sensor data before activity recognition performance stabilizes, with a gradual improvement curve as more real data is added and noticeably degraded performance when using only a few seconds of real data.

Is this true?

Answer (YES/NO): NO